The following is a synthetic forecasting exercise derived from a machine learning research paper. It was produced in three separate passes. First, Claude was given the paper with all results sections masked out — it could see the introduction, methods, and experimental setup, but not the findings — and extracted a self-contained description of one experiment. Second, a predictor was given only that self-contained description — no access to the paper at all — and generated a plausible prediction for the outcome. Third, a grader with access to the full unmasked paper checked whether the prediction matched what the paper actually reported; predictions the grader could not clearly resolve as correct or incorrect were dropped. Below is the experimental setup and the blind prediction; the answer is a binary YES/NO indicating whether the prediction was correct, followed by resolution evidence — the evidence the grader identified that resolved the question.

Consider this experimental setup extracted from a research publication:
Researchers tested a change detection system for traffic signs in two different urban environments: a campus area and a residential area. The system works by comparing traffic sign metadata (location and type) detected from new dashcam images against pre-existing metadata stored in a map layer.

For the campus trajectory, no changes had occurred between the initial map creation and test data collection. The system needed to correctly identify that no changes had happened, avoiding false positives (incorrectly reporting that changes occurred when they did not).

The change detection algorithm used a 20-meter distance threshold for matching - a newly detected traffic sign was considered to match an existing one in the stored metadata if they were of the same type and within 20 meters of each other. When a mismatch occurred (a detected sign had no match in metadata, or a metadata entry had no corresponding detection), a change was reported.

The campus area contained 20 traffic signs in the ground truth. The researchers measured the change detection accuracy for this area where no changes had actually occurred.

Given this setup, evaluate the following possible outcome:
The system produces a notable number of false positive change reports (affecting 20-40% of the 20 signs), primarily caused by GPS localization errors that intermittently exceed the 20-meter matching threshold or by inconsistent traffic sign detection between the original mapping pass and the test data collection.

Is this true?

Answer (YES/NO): NO